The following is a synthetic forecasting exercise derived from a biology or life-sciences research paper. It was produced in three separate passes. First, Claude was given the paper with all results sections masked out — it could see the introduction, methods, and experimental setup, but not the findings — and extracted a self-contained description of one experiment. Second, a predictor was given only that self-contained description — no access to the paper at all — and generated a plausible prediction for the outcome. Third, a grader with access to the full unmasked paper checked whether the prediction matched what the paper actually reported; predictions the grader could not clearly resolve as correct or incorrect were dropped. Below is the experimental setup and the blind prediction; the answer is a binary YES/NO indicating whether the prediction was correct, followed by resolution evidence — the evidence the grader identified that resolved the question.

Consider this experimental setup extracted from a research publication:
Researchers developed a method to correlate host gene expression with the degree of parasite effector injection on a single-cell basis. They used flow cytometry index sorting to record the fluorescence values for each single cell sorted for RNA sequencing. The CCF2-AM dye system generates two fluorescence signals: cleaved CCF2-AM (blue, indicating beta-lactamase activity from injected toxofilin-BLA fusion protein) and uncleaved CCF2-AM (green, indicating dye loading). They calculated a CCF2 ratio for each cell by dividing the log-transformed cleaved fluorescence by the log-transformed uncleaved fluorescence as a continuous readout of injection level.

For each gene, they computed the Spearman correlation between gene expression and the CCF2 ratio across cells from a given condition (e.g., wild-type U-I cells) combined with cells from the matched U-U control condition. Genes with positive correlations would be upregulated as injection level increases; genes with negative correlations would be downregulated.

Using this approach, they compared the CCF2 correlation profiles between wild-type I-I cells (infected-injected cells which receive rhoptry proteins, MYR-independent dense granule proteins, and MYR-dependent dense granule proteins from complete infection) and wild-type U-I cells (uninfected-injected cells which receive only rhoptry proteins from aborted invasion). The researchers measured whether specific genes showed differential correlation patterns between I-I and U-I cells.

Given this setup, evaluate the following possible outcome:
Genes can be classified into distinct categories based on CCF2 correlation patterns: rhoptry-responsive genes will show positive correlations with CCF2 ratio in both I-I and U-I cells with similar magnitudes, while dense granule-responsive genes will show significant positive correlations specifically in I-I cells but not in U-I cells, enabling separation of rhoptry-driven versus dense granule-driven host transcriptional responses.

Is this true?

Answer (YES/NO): NO